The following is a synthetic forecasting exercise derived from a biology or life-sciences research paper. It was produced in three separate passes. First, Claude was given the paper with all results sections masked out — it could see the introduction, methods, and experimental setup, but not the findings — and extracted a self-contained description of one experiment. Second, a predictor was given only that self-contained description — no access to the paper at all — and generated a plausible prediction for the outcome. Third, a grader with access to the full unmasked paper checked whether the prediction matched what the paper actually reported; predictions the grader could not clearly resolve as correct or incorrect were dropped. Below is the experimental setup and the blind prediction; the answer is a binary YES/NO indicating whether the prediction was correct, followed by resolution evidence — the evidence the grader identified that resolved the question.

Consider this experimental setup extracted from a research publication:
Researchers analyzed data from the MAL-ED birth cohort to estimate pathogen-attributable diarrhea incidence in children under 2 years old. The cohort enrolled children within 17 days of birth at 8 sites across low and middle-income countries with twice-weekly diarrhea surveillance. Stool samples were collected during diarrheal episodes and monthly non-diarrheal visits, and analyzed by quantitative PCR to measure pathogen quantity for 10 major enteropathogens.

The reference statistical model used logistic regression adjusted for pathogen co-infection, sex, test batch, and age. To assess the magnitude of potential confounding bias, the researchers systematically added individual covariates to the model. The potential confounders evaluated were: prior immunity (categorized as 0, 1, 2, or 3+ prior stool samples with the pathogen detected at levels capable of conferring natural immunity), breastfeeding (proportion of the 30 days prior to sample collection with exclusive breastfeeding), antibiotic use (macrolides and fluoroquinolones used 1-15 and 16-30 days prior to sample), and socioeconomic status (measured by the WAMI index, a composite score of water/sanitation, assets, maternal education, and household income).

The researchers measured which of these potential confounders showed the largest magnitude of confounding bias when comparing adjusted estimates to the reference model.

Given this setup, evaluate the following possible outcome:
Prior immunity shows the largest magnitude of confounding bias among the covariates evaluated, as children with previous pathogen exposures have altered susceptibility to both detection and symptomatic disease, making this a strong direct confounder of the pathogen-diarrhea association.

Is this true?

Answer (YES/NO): YES